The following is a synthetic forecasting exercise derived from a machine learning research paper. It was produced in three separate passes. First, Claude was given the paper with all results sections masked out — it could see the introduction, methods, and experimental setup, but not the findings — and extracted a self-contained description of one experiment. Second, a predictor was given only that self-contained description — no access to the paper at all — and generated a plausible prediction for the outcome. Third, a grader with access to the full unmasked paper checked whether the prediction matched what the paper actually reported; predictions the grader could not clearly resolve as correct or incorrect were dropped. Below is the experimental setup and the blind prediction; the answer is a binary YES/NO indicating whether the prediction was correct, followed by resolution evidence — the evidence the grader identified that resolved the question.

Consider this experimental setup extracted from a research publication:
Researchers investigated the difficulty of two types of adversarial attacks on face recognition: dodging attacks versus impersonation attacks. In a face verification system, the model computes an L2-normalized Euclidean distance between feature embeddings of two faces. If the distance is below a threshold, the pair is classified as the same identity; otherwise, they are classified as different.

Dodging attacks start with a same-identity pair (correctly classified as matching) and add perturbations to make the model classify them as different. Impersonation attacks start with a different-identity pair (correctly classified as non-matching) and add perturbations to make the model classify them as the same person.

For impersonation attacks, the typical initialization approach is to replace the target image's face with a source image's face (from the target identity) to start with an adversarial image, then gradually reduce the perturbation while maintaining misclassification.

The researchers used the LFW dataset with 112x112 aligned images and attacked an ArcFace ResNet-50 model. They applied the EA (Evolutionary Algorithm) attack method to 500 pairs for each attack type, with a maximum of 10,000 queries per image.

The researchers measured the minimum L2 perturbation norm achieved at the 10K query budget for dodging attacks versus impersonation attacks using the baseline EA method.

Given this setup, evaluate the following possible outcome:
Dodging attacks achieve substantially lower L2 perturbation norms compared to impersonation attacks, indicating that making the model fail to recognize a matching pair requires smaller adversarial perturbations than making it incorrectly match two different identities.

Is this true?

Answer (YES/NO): YES